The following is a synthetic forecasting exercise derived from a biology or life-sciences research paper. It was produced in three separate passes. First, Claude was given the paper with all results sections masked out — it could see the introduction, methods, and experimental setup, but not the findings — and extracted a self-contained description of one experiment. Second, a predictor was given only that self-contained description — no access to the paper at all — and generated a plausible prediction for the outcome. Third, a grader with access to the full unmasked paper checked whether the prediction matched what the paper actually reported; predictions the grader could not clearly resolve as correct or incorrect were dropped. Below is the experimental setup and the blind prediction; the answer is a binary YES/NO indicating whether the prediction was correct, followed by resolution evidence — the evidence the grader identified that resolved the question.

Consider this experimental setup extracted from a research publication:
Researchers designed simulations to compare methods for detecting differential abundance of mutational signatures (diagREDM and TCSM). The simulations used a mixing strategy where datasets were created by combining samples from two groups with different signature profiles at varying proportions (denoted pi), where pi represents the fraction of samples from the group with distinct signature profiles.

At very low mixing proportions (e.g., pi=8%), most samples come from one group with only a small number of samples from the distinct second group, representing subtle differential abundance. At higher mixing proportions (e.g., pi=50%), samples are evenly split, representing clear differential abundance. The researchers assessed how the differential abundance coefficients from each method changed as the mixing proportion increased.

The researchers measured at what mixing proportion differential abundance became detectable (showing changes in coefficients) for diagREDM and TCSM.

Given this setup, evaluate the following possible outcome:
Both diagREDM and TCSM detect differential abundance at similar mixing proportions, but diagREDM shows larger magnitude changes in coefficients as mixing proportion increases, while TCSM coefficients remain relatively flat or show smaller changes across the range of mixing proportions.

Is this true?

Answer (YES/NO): NO